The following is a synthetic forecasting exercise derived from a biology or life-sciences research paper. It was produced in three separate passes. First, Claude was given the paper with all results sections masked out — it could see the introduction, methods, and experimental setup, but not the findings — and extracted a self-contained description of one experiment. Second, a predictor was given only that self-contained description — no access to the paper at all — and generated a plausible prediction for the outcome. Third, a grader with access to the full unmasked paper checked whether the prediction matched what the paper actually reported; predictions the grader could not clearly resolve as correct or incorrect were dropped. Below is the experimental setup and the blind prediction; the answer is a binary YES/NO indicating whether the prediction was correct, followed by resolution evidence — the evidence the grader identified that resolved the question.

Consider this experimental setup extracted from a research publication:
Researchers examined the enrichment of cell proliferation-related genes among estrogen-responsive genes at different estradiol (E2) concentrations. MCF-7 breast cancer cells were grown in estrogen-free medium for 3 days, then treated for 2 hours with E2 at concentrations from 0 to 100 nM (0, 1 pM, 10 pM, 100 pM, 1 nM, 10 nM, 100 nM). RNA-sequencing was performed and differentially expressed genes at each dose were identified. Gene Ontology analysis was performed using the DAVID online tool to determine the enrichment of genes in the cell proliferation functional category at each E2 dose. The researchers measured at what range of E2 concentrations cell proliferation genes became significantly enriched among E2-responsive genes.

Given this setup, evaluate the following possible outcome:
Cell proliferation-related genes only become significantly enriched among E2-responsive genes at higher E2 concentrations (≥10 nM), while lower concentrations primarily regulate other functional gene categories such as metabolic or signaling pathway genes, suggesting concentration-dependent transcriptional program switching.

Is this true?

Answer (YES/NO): NO